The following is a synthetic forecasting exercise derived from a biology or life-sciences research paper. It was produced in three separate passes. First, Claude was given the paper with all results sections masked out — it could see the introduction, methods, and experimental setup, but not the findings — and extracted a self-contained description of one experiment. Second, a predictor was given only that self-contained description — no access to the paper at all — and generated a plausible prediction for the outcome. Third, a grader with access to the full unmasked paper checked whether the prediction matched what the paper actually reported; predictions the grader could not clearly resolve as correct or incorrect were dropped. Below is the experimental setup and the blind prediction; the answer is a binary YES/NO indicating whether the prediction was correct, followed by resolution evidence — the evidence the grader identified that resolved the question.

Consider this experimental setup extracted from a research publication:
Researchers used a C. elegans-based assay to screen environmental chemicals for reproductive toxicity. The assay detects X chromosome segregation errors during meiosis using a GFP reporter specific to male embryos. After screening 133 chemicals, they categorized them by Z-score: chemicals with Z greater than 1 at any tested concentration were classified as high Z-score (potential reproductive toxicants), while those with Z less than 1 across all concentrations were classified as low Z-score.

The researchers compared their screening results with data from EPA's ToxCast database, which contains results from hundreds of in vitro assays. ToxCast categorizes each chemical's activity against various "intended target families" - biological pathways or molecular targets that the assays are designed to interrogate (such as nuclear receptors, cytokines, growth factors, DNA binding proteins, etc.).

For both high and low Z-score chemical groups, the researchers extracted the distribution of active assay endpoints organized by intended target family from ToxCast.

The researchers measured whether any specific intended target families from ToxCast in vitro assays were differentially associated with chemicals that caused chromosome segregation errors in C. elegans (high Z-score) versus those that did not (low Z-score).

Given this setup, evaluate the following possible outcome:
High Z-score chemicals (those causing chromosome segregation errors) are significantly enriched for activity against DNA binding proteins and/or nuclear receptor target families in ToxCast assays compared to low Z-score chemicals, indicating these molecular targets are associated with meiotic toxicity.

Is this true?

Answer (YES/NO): NO